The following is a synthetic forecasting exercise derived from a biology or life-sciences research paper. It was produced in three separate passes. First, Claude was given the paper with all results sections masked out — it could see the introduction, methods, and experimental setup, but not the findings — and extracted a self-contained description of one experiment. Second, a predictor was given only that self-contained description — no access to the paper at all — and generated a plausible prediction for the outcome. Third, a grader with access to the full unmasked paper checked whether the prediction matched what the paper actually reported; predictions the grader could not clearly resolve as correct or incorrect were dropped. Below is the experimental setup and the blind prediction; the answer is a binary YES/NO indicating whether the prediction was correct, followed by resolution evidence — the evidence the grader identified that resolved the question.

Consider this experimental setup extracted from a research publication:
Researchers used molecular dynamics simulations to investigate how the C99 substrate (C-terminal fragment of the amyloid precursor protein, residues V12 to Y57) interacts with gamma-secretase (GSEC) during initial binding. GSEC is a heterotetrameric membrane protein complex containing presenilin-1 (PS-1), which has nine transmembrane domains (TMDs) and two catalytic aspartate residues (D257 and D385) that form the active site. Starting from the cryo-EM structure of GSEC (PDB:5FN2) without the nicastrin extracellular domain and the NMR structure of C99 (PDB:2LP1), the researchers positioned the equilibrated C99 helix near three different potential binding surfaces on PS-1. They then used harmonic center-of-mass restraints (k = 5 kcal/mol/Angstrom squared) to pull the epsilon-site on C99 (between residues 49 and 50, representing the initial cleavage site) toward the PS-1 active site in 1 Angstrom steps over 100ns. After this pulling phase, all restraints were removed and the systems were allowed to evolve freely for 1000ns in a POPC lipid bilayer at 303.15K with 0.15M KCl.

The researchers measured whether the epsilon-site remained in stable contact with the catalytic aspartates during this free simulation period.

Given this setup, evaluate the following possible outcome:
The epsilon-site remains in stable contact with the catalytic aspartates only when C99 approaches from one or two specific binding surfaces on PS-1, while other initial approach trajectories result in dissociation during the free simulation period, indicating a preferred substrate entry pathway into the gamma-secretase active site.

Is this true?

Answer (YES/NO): NO